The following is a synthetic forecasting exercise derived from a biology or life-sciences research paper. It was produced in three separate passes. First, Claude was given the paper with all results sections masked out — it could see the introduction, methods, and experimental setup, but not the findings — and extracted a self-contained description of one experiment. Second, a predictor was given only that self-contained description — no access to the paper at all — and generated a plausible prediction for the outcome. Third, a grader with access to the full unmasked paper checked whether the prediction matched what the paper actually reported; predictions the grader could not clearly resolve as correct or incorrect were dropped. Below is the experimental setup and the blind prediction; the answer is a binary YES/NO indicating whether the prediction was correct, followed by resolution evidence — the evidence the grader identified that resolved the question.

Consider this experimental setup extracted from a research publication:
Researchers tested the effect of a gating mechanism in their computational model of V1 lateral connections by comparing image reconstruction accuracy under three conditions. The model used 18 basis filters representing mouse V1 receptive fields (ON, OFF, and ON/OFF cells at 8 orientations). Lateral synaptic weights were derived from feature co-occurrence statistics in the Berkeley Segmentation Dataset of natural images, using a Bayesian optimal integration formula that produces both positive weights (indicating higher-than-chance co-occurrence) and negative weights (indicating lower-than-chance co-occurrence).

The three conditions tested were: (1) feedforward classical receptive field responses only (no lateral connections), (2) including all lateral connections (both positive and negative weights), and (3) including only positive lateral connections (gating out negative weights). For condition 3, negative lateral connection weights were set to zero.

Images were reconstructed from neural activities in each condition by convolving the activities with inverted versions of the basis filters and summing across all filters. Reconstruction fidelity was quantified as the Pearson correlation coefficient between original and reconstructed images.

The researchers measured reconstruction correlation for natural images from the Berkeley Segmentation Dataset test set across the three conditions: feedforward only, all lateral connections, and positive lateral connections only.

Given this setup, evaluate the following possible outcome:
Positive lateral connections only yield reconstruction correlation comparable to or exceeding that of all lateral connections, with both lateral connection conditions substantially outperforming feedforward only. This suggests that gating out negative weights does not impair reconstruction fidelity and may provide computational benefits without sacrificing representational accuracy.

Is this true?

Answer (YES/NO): NO